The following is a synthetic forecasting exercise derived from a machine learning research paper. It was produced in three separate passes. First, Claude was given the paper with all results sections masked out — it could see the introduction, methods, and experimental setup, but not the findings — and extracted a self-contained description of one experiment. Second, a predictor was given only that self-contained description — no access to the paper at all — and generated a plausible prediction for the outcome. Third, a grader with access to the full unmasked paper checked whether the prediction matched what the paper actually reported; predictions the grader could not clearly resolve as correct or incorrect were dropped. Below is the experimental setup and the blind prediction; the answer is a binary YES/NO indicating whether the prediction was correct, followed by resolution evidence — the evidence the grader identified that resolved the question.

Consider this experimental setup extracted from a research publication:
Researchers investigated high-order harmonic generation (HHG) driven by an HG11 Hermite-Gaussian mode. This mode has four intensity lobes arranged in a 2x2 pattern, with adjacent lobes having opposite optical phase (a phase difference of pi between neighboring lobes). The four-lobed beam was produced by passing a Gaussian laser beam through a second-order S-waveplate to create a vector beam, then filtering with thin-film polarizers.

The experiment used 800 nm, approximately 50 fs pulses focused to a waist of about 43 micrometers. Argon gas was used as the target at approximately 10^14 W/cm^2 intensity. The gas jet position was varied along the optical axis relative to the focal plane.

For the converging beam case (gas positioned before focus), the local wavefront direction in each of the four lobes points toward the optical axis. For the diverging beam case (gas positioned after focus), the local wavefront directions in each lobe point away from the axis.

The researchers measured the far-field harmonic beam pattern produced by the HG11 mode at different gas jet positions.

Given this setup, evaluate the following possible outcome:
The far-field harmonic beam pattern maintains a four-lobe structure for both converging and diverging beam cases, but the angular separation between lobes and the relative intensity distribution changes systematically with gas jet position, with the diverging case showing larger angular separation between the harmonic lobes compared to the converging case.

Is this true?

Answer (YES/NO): NO